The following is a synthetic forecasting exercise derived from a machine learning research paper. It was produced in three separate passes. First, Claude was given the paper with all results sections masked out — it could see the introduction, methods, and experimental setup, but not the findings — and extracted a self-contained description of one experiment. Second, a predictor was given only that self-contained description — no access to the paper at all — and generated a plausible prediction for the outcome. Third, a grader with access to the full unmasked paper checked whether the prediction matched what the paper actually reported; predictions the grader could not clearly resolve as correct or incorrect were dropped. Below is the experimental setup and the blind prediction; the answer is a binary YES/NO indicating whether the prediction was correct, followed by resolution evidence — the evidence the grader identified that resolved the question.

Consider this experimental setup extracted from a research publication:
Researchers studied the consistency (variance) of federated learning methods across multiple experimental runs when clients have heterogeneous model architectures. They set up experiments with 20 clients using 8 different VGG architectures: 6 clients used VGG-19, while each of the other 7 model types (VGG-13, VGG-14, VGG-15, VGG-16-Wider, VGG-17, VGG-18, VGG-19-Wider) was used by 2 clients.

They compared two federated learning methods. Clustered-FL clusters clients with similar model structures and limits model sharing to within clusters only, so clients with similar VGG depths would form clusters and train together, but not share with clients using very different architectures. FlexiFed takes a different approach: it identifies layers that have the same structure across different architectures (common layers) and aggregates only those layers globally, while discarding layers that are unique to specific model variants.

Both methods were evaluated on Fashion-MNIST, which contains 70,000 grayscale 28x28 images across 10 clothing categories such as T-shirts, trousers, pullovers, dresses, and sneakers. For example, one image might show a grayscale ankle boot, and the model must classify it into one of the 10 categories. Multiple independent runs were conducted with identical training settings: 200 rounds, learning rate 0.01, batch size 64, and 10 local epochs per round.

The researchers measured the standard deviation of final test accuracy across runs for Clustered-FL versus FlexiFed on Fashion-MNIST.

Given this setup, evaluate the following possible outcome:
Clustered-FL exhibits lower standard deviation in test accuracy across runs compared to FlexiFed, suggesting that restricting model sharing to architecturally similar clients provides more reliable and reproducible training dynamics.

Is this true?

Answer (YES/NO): NO